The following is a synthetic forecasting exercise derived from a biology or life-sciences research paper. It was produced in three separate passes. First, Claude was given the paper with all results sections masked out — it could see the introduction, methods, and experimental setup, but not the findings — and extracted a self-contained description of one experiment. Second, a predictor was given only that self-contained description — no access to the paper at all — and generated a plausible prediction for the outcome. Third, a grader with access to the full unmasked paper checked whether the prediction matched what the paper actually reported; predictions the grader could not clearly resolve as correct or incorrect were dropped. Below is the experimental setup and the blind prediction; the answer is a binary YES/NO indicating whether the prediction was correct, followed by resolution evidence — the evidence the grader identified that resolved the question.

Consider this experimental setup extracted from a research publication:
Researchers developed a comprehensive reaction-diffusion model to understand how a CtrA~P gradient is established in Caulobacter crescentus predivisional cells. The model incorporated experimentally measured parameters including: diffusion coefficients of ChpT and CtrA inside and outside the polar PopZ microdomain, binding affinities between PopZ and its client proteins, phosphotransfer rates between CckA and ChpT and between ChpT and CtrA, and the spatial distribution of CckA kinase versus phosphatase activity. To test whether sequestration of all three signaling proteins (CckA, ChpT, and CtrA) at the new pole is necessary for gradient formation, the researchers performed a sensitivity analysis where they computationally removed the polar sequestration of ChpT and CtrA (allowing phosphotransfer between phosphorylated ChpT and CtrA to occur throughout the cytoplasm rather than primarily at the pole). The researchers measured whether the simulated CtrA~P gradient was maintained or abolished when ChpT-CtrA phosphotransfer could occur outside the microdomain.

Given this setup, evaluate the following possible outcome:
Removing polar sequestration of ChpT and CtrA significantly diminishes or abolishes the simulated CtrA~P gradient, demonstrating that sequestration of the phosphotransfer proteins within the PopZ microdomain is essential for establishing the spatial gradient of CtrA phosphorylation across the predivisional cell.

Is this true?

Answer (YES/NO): YES